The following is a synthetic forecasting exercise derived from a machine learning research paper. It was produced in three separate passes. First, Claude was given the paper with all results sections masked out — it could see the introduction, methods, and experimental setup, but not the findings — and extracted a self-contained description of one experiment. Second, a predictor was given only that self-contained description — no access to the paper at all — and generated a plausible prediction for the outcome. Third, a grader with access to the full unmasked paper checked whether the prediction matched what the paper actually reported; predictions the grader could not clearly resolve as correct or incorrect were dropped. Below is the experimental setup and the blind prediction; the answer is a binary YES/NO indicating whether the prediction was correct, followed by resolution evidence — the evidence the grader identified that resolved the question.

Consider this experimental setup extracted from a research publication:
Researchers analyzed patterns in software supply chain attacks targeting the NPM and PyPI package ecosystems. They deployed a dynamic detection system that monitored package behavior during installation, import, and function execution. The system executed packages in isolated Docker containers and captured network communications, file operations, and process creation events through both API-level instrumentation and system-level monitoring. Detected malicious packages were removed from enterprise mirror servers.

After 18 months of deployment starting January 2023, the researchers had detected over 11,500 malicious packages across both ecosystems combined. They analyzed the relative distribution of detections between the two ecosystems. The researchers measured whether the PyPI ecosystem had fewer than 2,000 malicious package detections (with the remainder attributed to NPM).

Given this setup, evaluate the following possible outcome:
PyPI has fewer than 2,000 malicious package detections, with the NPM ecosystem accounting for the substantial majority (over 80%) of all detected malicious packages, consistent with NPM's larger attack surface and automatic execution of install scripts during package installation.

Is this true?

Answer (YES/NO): YES